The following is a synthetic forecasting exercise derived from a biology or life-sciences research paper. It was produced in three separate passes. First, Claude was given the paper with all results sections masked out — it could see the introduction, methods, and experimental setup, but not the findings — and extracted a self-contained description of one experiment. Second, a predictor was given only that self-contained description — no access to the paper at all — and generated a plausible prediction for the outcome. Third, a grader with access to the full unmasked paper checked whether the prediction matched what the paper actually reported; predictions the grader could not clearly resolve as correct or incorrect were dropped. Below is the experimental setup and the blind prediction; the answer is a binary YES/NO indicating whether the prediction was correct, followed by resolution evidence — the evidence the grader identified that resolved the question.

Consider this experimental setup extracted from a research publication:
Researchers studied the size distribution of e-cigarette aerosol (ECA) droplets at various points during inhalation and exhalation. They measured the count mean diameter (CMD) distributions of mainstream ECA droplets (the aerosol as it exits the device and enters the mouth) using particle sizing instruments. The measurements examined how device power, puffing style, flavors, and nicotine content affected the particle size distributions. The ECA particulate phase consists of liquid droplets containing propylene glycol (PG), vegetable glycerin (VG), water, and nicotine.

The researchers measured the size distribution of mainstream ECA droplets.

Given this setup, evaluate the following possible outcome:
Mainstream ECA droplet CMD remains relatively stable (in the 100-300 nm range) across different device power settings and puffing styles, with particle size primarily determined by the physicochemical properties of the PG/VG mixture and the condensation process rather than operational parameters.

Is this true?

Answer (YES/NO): NO